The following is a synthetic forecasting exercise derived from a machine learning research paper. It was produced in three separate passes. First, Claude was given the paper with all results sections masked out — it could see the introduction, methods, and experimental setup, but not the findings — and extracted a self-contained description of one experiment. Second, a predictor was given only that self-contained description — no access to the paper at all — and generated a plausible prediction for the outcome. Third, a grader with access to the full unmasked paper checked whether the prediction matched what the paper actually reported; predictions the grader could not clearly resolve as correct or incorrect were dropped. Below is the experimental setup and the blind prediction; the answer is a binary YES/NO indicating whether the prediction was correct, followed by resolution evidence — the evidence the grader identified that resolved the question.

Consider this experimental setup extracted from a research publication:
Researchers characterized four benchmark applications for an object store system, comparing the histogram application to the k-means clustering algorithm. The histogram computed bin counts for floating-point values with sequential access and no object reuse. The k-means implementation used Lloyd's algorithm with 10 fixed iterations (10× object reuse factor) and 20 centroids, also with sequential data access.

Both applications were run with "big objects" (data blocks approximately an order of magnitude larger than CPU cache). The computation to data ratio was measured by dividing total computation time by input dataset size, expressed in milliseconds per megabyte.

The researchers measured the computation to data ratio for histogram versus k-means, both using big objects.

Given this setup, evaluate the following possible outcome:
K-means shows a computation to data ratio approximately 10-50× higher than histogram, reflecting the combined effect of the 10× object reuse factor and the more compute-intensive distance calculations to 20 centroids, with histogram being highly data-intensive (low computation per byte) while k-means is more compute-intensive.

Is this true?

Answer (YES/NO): NO